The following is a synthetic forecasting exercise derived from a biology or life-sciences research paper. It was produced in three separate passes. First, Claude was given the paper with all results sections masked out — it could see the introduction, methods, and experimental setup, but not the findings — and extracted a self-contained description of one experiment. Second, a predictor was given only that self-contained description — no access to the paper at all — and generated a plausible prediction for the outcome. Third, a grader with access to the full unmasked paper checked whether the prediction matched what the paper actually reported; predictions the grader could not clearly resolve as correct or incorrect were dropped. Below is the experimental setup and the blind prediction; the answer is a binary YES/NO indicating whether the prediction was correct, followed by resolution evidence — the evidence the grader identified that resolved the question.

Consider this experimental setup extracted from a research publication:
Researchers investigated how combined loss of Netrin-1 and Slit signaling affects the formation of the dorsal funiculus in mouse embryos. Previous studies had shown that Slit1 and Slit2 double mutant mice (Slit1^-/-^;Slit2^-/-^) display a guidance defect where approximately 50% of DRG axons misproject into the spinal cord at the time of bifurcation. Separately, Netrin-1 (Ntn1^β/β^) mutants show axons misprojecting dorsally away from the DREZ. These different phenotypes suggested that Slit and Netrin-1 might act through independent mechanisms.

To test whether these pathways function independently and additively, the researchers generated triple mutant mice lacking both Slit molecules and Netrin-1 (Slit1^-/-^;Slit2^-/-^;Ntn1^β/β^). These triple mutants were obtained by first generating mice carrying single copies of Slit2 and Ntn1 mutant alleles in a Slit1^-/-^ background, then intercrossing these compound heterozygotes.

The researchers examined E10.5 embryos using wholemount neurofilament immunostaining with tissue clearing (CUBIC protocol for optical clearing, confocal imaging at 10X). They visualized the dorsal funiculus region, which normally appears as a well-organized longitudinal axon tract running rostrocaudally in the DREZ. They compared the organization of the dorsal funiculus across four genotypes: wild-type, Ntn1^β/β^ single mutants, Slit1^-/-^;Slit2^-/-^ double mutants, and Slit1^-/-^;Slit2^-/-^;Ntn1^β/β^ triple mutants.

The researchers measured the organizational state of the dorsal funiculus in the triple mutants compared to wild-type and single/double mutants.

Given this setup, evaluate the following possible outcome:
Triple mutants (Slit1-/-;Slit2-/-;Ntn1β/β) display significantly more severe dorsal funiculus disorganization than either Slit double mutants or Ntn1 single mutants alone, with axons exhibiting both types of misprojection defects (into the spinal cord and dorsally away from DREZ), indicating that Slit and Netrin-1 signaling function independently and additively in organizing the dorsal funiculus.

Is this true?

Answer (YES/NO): YES